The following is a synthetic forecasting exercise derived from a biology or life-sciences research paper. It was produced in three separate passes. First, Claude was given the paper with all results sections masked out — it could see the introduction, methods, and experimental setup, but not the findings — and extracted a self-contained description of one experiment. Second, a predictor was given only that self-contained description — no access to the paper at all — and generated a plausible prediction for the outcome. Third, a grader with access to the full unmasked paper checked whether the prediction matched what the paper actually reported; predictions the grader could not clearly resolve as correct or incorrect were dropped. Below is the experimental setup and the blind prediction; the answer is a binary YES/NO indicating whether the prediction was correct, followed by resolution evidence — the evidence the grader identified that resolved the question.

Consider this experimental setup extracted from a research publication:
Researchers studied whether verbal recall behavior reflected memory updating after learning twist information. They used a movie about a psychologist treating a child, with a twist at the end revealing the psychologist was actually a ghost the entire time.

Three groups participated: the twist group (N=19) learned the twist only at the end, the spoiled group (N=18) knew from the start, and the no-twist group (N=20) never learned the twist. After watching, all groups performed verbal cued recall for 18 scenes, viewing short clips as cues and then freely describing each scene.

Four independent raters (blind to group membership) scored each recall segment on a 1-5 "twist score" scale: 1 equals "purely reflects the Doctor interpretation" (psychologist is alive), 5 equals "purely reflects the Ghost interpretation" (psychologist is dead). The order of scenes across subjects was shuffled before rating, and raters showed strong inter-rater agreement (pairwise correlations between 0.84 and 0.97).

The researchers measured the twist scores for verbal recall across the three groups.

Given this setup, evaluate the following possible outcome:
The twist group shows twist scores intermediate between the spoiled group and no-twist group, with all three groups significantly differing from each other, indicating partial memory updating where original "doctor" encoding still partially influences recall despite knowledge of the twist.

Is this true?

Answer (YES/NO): NO